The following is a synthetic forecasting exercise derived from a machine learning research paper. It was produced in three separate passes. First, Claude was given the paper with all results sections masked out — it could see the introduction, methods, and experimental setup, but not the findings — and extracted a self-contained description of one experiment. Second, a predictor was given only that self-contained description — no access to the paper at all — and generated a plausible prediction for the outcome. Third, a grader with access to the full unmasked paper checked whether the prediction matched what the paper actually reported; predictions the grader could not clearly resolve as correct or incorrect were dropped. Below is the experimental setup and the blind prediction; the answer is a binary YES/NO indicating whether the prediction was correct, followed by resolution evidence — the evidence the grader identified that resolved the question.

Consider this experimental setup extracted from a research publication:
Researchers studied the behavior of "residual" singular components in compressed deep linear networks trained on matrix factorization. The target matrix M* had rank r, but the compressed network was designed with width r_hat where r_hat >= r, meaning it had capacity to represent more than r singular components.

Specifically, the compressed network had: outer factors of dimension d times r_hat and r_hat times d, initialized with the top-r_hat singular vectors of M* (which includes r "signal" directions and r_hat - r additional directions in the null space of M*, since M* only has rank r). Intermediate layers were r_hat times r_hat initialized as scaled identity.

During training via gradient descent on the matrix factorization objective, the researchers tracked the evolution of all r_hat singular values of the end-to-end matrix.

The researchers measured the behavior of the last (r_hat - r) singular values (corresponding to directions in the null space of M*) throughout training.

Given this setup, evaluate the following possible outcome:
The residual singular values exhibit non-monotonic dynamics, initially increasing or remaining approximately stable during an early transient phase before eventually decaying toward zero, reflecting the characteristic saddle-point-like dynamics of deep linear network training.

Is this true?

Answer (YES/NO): NO